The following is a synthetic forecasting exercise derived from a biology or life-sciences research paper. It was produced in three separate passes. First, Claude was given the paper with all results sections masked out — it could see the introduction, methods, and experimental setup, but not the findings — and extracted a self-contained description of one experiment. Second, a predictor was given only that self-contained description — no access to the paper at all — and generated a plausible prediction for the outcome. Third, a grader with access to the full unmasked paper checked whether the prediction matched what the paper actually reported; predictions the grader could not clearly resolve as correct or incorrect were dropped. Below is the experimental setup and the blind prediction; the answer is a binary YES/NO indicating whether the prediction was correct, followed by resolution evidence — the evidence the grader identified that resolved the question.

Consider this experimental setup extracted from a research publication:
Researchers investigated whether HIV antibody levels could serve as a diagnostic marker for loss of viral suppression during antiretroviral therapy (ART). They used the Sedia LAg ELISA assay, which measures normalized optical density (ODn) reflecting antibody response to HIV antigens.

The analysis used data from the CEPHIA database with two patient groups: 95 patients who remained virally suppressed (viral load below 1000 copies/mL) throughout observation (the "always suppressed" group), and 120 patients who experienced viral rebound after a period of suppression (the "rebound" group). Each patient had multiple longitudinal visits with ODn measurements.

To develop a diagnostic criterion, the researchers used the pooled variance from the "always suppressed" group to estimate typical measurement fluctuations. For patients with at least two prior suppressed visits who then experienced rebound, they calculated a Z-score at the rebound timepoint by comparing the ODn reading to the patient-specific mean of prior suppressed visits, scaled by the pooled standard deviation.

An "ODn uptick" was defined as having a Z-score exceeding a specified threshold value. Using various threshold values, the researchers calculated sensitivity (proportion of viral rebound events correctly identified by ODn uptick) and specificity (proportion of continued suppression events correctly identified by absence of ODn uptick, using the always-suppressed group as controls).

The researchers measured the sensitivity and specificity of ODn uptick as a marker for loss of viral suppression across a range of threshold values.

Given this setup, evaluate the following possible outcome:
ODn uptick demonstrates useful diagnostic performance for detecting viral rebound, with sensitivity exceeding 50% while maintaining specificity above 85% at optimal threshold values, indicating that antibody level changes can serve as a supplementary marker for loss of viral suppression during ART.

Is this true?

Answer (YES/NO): YES